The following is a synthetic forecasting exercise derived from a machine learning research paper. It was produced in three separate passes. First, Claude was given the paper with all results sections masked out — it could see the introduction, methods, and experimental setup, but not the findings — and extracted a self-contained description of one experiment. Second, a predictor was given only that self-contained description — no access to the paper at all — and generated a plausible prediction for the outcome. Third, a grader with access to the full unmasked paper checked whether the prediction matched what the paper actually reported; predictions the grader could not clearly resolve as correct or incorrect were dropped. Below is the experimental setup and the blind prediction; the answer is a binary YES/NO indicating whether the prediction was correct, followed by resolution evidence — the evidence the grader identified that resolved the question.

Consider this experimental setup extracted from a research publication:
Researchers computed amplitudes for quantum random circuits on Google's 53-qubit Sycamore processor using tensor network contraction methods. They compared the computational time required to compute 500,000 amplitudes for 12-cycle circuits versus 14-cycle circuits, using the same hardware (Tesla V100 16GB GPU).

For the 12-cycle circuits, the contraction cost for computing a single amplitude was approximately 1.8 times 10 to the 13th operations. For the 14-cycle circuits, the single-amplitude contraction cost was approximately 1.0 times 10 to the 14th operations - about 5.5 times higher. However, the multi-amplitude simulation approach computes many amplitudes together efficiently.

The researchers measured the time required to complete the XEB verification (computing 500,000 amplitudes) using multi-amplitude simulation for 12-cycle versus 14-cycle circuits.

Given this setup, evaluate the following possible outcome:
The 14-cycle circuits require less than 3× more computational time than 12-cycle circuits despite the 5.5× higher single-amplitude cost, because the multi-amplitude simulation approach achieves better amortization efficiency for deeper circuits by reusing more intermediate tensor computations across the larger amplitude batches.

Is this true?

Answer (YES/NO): NO